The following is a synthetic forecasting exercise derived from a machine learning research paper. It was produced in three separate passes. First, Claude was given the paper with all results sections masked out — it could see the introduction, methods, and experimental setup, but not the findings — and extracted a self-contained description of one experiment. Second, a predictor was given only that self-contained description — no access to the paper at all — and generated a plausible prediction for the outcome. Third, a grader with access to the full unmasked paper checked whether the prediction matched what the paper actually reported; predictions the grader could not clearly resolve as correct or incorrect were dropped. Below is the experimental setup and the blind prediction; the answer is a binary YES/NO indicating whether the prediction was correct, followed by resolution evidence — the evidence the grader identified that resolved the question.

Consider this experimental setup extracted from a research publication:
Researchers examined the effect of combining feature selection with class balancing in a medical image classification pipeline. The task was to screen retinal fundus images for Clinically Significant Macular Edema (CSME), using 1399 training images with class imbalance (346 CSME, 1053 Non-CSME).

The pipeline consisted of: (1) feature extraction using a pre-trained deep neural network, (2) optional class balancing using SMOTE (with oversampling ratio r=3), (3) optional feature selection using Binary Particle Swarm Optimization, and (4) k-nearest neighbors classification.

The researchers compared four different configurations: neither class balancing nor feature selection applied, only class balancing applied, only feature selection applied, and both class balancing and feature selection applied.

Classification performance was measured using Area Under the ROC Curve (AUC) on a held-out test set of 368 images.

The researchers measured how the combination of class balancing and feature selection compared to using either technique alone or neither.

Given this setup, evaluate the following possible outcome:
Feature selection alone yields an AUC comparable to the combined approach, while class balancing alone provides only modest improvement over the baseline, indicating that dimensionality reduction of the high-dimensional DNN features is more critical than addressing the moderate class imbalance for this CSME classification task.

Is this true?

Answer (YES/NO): NO